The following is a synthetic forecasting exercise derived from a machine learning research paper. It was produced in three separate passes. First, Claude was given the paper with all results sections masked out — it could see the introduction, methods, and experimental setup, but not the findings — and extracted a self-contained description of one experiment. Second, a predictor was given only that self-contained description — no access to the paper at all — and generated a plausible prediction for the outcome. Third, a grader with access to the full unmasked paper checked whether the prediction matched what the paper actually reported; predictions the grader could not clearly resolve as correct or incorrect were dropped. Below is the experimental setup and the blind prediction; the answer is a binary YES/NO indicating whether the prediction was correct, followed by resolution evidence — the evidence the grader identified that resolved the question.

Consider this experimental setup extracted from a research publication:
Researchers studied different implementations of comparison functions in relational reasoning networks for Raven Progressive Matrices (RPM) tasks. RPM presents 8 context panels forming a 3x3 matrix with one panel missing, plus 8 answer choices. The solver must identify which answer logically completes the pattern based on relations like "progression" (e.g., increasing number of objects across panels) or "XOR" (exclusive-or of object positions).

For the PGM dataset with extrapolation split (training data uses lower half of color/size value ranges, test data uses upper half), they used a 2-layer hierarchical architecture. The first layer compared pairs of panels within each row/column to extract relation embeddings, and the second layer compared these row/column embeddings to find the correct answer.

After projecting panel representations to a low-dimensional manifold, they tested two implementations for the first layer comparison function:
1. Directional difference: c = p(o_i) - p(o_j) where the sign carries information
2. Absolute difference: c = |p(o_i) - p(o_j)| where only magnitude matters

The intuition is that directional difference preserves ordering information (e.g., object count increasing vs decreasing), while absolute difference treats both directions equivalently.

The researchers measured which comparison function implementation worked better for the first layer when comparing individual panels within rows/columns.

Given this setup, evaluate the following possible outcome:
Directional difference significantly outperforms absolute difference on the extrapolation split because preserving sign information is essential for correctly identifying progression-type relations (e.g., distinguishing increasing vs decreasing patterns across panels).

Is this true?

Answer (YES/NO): YES